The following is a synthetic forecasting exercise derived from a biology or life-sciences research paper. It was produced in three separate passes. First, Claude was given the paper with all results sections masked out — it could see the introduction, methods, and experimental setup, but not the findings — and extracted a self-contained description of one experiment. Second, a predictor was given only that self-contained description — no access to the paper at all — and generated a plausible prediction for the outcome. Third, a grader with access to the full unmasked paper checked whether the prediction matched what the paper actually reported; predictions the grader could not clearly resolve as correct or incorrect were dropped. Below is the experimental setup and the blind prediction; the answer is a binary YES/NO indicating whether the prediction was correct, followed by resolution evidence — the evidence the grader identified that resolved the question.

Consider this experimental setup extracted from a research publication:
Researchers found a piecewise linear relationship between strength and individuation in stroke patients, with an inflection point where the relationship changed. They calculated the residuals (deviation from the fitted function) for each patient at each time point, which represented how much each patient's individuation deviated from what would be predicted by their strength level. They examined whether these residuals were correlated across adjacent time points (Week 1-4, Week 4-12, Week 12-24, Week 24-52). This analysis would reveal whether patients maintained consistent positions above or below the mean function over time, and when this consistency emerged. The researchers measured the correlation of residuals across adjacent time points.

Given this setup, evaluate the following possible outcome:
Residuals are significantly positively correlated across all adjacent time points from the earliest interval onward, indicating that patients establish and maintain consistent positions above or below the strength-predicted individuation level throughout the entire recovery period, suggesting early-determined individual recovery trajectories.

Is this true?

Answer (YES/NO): NO